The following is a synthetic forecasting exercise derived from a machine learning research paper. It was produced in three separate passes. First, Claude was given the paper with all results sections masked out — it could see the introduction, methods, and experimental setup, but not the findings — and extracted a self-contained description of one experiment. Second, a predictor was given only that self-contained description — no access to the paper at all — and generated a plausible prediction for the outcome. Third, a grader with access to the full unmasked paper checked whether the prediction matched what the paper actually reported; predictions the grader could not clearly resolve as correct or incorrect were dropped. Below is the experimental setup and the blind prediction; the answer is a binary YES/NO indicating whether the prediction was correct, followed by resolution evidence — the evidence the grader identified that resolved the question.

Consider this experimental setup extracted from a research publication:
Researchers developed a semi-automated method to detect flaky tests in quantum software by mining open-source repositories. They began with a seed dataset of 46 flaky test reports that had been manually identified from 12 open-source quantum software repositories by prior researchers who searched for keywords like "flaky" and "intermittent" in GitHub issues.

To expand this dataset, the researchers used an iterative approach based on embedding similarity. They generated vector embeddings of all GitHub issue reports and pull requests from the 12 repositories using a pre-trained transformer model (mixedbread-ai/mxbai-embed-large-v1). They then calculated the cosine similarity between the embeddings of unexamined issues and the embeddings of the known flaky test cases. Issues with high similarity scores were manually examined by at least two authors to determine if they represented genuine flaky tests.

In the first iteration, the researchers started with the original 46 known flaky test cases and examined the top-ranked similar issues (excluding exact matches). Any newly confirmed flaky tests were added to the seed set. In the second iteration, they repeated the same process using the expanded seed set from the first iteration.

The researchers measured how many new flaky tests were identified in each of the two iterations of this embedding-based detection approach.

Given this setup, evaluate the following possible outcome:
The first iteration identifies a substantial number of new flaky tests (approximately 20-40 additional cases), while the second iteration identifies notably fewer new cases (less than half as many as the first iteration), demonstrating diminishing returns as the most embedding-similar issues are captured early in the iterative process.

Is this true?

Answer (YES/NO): NO